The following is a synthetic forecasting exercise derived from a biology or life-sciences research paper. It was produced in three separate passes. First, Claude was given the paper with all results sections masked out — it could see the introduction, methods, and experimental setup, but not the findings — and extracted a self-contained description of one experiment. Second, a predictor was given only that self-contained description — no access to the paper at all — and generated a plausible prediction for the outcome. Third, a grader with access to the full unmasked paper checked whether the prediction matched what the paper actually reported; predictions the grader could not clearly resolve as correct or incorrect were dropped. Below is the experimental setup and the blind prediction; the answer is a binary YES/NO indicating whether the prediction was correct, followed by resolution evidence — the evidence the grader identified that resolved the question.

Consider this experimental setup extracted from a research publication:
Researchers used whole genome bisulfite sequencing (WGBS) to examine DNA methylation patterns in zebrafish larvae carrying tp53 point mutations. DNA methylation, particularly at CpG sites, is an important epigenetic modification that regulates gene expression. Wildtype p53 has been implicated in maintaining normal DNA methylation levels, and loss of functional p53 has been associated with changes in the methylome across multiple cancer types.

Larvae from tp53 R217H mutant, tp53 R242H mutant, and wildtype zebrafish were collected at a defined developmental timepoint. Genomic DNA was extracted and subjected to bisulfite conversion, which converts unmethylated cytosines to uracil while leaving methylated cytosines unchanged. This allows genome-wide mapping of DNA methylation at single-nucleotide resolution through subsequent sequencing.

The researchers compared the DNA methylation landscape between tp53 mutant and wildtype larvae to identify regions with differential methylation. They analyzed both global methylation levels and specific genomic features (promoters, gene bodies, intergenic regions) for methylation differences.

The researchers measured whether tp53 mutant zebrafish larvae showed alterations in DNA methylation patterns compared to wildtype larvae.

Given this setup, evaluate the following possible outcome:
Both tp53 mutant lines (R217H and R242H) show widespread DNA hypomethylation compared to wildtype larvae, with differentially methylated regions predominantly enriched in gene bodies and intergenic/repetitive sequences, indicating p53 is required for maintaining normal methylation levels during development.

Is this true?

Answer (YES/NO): NO